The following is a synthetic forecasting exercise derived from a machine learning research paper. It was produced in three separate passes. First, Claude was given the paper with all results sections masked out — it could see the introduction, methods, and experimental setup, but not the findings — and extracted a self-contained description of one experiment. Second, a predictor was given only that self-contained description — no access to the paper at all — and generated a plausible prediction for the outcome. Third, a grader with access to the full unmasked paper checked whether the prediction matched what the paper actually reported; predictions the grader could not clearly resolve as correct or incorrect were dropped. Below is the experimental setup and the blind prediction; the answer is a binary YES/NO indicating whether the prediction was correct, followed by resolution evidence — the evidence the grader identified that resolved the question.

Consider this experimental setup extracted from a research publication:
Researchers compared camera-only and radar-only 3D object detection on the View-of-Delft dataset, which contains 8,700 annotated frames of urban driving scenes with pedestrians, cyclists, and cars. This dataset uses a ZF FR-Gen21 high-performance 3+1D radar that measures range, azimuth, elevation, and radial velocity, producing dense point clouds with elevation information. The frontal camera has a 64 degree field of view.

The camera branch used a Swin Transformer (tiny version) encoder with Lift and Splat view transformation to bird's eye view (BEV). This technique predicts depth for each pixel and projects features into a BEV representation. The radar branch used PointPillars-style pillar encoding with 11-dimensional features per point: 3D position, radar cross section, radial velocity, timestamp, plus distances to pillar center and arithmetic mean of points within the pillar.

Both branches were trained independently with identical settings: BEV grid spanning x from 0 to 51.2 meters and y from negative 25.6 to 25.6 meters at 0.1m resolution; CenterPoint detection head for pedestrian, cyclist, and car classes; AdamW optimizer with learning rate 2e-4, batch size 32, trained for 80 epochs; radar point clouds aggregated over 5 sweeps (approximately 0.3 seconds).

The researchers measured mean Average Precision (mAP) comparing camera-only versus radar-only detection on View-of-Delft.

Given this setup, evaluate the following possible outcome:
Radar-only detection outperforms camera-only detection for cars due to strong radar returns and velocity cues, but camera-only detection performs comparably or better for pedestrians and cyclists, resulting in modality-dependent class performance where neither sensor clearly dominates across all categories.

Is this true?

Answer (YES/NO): NO